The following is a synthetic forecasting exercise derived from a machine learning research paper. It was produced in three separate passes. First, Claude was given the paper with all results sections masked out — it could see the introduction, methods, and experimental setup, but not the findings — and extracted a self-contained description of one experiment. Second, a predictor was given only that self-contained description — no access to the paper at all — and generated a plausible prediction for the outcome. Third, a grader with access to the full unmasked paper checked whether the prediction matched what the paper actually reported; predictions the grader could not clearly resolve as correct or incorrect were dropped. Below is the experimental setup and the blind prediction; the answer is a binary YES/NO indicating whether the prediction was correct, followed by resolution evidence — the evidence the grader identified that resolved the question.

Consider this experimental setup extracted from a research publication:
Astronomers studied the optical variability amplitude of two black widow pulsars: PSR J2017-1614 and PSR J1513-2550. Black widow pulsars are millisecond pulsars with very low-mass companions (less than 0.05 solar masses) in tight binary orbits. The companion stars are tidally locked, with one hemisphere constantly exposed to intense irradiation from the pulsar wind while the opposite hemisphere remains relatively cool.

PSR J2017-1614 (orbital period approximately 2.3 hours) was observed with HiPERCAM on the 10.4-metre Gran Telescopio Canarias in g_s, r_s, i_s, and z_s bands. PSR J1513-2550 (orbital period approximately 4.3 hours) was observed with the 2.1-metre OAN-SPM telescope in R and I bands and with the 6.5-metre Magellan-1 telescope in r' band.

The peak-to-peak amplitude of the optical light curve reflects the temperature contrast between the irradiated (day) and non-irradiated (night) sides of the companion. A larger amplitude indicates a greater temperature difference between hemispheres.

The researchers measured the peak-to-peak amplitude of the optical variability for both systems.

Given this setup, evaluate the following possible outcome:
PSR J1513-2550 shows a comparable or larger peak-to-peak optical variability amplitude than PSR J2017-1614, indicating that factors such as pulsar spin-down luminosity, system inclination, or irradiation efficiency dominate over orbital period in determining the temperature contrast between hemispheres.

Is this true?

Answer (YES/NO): YES